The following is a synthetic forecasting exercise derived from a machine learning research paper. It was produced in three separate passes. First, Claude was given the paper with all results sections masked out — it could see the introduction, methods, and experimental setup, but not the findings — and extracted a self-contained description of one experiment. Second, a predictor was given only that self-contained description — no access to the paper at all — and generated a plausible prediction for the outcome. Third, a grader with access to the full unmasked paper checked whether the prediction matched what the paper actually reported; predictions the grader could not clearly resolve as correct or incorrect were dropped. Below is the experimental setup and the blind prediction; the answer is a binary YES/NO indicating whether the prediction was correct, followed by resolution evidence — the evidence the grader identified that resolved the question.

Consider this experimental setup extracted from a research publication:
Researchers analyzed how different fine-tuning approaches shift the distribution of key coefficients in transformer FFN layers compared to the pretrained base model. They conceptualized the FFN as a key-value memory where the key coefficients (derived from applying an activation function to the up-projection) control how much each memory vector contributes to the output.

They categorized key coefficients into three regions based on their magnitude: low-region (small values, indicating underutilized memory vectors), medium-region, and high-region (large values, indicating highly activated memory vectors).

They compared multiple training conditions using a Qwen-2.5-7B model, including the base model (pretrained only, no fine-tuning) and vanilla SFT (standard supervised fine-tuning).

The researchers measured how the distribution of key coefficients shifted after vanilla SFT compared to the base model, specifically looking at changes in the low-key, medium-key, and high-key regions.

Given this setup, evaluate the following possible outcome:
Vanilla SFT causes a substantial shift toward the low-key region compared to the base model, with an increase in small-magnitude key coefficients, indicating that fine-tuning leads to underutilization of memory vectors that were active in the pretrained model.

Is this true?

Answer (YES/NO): YES